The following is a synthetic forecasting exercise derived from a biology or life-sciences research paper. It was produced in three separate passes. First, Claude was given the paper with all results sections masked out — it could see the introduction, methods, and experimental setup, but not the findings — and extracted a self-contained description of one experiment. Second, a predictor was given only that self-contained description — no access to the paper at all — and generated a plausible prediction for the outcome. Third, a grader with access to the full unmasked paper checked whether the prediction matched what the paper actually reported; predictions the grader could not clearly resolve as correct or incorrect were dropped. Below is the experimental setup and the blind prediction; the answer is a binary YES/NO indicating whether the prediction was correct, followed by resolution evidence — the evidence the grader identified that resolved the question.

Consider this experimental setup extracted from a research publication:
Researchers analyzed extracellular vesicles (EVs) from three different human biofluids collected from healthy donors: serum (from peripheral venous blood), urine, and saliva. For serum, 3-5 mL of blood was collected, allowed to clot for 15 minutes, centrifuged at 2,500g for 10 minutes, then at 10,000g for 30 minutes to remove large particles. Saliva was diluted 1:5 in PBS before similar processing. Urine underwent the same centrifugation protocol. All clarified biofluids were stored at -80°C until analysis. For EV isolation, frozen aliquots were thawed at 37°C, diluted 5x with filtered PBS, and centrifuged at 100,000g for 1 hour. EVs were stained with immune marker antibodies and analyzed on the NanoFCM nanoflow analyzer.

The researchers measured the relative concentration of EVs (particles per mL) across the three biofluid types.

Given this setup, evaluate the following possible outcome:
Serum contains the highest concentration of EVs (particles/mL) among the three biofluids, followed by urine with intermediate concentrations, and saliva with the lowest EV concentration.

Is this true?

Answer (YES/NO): NO